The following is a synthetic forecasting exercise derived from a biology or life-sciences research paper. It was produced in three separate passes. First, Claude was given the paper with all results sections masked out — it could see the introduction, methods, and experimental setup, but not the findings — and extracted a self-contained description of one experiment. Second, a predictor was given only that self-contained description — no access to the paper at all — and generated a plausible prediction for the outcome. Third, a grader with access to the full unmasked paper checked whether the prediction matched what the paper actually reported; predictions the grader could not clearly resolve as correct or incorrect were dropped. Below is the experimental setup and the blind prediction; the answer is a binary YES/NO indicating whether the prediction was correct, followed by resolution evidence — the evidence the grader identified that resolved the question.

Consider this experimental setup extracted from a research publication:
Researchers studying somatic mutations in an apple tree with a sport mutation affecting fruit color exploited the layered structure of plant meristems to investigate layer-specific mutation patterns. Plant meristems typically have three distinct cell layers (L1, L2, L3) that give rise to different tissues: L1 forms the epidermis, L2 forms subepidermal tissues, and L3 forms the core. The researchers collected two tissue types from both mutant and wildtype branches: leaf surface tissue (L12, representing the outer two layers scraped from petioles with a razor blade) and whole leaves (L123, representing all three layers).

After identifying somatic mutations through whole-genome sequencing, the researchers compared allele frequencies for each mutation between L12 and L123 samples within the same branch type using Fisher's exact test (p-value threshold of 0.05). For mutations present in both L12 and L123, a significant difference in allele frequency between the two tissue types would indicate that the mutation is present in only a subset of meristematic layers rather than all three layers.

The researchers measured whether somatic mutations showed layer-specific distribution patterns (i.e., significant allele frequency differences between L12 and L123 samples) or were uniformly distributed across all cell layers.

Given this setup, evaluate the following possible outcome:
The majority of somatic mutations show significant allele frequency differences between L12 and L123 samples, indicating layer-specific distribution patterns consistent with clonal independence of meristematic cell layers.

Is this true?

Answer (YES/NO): NO